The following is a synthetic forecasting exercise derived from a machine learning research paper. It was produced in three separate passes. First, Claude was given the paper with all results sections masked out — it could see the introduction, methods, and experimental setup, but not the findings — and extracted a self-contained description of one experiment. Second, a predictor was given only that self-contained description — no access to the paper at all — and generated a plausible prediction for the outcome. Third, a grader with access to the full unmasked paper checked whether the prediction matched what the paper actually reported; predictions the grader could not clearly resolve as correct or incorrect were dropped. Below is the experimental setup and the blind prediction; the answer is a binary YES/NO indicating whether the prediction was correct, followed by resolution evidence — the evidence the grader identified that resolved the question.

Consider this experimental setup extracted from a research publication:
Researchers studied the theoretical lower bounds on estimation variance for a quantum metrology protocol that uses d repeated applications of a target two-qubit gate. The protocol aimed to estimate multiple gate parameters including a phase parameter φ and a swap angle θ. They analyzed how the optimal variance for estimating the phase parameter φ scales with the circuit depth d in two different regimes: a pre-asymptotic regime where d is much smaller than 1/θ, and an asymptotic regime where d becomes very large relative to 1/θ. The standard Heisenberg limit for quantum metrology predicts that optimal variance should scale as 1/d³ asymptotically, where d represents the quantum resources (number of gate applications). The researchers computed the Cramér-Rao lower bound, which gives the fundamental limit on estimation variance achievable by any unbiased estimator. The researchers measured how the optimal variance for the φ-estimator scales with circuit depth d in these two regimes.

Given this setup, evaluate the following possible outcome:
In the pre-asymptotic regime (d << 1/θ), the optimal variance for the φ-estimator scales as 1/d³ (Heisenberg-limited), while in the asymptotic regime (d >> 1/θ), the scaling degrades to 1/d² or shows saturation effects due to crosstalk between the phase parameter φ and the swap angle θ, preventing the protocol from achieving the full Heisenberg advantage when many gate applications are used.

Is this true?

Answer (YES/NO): NO